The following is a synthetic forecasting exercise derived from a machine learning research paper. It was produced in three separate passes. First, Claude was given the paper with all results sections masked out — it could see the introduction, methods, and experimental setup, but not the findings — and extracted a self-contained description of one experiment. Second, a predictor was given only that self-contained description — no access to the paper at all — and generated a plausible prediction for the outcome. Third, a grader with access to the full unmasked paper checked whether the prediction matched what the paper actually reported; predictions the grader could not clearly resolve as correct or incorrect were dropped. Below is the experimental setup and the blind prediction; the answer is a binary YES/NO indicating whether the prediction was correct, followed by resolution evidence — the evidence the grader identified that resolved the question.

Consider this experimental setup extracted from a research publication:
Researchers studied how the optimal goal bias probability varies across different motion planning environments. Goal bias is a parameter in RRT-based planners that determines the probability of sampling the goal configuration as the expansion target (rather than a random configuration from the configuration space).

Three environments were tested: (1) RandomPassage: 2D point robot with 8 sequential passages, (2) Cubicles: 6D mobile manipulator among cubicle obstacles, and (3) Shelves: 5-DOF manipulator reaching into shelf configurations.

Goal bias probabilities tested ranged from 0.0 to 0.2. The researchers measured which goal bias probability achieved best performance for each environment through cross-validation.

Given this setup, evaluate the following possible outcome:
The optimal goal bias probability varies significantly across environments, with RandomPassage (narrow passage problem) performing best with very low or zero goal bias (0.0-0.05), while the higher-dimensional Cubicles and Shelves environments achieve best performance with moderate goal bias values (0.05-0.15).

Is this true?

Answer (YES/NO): NO